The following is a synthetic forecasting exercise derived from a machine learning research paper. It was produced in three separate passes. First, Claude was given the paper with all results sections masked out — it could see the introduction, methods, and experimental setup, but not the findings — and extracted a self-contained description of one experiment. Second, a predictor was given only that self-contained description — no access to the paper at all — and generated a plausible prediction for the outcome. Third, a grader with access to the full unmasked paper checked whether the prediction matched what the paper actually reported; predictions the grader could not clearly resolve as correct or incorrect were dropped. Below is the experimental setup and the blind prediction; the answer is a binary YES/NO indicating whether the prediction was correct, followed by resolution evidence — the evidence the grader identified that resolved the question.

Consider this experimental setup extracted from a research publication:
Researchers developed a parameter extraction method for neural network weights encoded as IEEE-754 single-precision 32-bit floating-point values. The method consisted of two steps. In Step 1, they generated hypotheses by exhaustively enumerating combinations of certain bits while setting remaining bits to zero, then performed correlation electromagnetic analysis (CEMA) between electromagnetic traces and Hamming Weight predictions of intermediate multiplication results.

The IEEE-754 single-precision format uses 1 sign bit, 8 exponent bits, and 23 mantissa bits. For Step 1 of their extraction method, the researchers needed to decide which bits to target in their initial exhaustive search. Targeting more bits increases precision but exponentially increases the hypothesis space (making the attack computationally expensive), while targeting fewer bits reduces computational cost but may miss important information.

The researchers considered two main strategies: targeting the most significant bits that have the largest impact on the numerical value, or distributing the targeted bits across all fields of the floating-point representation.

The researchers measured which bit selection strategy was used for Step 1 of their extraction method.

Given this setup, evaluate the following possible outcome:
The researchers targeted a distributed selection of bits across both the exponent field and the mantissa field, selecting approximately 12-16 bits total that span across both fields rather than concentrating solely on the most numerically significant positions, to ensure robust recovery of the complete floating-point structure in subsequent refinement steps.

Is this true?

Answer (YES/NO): NO